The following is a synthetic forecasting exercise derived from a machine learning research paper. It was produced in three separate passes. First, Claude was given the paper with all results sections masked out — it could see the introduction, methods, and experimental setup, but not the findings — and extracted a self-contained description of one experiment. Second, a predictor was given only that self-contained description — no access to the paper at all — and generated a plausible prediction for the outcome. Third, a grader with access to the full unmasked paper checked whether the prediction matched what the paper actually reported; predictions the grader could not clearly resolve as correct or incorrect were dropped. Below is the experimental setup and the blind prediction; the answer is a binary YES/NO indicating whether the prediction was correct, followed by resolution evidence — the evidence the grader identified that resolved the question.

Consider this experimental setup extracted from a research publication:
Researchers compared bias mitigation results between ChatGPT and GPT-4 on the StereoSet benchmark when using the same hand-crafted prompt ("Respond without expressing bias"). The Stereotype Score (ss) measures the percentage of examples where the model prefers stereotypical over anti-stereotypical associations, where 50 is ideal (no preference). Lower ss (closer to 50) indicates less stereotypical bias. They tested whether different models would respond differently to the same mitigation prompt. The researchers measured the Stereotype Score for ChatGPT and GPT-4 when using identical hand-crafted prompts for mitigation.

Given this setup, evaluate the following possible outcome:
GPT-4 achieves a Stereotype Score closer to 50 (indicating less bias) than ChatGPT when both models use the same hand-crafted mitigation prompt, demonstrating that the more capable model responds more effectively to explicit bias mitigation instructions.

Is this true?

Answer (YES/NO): YES